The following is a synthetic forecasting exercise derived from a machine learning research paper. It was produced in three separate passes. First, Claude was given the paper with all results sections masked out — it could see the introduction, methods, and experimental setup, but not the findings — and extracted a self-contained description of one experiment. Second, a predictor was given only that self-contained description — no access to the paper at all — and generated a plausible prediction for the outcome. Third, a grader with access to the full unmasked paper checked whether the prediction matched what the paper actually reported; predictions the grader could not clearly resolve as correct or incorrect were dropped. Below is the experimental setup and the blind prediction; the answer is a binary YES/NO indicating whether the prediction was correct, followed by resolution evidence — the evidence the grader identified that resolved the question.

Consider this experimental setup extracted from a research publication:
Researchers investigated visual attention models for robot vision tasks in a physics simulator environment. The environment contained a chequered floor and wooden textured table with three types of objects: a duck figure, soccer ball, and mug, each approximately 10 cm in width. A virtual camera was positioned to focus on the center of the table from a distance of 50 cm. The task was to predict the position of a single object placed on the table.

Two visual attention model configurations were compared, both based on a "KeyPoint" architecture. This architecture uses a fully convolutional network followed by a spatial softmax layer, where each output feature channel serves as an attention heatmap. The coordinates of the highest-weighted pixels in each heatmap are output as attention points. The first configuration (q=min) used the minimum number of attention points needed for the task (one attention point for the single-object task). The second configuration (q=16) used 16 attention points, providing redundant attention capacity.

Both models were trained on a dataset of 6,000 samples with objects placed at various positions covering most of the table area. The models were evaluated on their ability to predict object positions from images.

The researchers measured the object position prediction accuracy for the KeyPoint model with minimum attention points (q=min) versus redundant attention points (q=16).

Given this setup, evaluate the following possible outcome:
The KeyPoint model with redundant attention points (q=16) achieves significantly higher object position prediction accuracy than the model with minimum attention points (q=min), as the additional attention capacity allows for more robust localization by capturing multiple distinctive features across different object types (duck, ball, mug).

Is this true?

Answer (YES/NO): YES